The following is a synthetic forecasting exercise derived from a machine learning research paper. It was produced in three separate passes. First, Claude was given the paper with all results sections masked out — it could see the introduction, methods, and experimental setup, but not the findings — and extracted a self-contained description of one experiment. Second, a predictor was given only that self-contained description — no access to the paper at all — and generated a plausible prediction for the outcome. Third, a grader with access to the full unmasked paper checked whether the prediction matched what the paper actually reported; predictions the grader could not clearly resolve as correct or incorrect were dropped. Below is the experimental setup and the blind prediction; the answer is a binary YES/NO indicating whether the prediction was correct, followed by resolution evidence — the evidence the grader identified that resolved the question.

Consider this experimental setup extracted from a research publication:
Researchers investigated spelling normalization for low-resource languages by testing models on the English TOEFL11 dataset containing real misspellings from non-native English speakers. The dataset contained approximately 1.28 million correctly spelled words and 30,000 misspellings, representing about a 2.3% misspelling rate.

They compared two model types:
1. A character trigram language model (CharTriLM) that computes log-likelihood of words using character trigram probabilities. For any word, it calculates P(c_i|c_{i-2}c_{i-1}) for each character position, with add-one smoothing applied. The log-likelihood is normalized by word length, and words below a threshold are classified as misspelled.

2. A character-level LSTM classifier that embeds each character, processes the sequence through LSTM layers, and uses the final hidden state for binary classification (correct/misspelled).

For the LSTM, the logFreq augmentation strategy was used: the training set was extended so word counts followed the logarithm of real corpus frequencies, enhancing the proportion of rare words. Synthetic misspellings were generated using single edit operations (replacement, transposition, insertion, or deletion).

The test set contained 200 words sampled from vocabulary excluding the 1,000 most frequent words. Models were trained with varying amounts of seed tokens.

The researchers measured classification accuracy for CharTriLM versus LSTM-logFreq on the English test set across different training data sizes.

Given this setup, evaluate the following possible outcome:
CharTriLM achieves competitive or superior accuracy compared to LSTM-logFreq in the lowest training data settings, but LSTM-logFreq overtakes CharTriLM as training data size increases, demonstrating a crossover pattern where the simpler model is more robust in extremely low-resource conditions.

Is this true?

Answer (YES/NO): NO